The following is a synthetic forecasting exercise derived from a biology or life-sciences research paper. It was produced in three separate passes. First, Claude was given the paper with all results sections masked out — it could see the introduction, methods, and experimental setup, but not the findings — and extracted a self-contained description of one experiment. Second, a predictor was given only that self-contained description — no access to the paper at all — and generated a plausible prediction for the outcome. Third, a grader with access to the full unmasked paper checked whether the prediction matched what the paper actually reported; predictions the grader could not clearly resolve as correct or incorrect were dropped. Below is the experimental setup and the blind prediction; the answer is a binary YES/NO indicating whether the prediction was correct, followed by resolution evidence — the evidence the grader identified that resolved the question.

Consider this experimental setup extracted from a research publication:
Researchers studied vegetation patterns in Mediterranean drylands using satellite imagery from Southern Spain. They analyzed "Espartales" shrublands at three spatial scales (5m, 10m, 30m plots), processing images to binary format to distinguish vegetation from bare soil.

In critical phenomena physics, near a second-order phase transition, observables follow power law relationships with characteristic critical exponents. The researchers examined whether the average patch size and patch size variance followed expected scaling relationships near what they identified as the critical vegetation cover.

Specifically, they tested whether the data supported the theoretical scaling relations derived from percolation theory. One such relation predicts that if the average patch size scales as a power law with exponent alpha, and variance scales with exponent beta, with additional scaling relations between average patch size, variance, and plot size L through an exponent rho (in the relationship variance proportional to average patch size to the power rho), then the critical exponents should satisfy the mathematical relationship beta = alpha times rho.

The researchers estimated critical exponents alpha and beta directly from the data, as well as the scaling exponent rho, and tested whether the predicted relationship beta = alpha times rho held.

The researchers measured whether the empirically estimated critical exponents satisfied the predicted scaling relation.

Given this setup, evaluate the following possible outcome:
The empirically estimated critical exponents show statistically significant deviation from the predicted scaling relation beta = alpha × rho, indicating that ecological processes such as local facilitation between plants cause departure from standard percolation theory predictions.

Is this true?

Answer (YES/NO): NO